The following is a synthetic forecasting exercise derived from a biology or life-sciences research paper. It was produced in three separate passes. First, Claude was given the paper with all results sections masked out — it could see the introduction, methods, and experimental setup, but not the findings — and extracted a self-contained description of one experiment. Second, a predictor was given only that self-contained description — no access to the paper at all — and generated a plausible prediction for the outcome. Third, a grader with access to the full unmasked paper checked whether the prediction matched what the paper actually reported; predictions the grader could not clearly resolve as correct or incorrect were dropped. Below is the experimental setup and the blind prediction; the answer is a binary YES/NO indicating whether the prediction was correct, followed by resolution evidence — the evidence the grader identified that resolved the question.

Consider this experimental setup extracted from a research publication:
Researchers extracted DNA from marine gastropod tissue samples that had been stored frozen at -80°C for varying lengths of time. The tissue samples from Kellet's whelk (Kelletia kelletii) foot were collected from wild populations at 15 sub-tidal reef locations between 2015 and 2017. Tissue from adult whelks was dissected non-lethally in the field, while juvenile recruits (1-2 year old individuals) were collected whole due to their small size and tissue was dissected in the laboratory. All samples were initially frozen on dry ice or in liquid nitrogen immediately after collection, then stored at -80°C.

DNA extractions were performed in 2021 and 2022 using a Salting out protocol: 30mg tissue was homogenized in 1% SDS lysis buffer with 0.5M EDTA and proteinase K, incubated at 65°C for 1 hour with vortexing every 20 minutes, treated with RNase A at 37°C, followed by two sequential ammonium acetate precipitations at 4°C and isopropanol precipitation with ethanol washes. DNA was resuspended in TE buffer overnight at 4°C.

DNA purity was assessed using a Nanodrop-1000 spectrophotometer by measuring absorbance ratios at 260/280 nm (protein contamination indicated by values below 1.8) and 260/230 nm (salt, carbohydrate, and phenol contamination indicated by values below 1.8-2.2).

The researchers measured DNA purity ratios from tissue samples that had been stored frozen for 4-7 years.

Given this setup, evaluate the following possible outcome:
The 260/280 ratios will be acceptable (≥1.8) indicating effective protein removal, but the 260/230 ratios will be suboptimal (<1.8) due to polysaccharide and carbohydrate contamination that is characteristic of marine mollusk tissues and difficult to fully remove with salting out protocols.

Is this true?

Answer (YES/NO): NO